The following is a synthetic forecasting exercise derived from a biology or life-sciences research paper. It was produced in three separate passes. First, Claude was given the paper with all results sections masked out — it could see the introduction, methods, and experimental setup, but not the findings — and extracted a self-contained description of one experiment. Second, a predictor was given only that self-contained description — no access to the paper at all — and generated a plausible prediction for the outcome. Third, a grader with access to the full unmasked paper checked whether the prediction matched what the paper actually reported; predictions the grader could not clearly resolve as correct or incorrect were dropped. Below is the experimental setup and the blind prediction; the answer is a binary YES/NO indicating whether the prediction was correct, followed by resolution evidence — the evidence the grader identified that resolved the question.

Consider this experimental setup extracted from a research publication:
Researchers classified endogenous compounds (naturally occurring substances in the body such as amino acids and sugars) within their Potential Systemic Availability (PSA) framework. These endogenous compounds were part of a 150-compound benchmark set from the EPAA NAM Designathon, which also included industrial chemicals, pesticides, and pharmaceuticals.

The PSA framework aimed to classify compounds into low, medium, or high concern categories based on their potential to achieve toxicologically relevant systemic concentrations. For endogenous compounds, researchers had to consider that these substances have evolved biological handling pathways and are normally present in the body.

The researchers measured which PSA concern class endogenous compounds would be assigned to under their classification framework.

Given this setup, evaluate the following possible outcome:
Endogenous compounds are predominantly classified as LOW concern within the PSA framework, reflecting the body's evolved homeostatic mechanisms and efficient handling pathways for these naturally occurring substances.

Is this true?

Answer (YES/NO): NO